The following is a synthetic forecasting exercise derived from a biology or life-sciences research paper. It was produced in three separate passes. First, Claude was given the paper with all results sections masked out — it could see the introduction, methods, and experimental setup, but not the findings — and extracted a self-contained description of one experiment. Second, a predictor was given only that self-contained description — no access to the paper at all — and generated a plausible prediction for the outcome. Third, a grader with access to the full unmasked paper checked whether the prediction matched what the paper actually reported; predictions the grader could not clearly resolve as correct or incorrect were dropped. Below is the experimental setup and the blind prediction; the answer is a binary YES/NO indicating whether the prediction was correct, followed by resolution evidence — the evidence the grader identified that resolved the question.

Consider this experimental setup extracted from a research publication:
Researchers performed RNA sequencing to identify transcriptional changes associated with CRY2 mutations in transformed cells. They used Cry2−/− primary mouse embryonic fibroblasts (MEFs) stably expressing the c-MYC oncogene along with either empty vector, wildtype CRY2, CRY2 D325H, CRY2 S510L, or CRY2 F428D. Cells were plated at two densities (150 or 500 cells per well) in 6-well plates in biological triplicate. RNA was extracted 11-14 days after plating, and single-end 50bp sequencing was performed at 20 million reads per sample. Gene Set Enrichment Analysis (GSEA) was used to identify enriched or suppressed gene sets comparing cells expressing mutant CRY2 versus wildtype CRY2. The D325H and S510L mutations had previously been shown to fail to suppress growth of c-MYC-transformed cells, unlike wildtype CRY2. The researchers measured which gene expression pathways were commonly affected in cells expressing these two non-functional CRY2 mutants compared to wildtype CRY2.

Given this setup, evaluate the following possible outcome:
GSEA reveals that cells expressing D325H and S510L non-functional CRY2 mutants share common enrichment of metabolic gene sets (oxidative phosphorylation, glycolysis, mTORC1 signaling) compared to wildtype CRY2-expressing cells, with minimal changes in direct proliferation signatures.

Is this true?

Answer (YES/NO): NO